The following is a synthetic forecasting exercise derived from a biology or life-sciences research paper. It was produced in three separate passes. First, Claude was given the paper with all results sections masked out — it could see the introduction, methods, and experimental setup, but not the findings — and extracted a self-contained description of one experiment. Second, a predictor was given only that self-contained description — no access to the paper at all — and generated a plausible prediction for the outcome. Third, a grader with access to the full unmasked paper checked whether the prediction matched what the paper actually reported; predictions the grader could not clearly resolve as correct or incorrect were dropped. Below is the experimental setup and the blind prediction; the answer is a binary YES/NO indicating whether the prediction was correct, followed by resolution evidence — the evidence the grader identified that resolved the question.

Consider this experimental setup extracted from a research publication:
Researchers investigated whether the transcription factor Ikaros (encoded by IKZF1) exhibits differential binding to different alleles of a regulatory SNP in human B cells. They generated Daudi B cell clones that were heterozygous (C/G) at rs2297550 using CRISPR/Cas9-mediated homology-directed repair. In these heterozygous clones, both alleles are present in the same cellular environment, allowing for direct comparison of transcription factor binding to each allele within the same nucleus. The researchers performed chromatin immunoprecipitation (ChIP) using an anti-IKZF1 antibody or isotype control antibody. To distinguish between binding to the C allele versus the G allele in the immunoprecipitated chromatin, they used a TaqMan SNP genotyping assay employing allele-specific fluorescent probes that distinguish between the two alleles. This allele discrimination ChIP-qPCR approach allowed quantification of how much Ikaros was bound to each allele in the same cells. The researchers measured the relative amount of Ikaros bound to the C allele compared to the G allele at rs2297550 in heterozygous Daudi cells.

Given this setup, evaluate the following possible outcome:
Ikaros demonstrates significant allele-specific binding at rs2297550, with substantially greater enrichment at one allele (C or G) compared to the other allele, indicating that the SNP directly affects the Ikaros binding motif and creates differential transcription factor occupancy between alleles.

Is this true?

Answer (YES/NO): YES